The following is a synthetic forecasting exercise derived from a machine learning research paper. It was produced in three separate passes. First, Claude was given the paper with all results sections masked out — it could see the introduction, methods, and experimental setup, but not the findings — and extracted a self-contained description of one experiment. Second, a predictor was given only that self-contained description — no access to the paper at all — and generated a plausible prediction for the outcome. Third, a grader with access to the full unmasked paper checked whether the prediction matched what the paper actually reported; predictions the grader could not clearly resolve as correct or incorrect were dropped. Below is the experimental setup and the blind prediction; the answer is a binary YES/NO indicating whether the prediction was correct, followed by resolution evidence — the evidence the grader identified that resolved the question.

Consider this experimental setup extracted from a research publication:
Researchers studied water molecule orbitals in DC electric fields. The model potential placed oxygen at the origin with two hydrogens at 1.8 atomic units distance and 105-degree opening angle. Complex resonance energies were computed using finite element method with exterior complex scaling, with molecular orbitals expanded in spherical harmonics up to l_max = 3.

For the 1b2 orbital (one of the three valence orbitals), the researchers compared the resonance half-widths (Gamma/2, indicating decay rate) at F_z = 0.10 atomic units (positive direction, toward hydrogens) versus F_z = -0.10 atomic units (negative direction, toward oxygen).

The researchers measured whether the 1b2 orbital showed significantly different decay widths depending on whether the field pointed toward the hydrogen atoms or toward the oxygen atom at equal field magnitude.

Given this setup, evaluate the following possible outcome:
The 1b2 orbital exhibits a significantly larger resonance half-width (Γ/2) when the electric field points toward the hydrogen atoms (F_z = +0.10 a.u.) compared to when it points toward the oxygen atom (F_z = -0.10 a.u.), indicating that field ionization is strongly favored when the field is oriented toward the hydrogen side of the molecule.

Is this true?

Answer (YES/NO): NO